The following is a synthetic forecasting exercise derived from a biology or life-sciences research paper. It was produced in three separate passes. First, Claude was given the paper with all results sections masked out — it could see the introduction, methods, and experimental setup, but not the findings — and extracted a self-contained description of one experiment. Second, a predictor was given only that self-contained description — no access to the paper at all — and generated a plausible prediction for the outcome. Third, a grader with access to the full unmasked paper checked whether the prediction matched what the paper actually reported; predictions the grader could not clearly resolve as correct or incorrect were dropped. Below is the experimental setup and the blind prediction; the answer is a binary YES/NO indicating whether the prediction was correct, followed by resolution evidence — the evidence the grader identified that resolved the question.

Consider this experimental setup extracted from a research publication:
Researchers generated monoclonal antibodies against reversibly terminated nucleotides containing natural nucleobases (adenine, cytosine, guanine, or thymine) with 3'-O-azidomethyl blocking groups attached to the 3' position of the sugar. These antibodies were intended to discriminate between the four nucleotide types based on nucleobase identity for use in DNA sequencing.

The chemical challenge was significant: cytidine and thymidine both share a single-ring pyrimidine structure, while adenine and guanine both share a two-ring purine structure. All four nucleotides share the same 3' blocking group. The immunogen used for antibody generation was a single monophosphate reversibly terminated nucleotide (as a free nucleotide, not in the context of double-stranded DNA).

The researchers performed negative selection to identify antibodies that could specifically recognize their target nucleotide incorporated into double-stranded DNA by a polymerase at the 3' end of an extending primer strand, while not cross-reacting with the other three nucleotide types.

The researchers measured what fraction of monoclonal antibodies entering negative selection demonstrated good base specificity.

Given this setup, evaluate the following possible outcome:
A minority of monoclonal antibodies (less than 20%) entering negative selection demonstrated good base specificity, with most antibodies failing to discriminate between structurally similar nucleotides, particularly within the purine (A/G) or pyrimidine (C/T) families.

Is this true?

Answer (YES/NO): NO